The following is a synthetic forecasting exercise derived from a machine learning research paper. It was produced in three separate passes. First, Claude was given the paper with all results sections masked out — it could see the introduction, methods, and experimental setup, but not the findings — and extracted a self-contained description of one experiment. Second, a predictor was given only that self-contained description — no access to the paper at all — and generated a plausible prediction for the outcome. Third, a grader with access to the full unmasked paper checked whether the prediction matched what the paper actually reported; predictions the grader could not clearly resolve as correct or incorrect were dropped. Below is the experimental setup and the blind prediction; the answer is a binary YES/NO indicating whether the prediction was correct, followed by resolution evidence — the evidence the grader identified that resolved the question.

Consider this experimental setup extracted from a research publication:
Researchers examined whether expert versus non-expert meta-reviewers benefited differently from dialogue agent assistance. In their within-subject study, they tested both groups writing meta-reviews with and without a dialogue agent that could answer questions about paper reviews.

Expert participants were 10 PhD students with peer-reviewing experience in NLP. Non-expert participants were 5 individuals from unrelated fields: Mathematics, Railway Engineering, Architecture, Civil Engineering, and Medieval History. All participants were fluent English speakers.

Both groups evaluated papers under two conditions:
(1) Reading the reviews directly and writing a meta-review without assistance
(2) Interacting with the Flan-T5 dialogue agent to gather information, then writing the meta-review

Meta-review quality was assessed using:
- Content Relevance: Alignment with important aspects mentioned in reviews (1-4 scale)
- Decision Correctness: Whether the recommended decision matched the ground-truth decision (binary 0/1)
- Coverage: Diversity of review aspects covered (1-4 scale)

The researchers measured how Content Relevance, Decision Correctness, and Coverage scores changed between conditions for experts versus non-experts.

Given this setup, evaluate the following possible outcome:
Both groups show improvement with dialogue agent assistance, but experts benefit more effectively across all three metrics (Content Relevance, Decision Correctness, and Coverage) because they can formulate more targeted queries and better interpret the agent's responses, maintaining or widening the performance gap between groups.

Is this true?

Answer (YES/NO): NO